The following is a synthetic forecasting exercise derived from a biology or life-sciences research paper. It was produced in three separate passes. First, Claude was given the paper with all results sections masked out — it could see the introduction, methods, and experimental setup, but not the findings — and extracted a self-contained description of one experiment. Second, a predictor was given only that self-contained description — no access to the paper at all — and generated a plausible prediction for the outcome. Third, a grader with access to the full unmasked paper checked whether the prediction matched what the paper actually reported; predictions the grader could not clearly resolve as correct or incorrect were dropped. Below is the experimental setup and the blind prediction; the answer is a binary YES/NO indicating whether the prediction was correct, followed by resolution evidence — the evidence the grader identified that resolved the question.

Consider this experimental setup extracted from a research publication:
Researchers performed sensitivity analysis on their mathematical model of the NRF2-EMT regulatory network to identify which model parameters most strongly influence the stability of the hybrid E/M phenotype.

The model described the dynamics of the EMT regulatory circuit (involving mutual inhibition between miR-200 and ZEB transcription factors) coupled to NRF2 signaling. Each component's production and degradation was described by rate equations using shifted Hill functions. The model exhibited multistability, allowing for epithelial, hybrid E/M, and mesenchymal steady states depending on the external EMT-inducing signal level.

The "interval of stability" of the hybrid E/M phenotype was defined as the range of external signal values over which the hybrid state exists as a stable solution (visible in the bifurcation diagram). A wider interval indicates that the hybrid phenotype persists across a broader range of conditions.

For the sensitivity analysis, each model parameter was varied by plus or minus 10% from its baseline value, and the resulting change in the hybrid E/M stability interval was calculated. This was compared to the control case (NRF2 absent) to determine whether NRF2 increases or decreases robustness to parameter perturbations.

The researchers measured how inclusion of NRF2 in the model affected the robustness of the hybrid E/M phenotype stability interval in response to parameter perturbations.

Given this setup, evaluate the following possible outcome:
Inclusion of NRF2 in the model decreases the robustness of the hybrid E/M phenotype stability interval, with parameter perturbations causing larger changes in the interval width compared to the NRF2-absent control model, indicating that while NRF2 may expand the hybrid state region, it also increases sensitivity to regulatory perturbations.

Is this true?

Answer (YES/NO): NO